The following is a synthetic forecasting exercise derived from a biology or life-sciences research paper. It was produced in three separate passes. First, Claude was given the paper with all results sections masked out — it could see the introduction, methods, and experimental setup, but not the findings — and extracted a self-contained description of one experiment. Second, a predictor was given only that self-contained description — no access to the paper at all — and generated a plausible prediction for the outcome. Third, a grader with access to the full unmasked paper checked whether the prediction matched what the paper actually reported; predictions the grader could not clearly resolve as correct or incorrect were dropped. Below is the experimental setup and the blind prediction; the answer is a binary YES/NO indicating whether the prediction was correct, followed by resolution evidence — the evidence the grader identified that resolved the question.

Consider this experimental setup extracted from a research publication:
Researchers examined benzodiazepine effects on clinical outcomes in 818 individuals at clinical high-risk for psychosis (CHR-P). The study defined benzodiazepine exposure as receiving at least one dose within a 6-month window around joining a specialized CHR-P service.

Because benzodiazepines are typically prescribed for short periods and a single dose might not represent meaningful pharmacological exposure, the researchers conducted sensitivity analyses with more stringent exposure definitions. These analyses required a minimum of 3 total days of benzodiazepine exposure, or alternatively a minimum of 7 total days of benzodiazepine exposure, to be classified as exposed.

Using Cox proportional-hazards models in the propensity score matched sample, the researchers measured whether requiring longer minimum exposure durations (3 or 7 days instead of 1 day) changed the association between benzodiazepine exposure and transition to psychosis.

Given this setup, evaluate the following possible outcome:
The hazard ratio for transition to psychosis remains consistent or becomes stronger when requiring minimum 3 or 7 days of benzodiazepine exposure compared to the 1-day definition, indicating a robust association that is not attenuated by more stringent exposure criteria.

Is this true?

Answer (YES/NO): NO